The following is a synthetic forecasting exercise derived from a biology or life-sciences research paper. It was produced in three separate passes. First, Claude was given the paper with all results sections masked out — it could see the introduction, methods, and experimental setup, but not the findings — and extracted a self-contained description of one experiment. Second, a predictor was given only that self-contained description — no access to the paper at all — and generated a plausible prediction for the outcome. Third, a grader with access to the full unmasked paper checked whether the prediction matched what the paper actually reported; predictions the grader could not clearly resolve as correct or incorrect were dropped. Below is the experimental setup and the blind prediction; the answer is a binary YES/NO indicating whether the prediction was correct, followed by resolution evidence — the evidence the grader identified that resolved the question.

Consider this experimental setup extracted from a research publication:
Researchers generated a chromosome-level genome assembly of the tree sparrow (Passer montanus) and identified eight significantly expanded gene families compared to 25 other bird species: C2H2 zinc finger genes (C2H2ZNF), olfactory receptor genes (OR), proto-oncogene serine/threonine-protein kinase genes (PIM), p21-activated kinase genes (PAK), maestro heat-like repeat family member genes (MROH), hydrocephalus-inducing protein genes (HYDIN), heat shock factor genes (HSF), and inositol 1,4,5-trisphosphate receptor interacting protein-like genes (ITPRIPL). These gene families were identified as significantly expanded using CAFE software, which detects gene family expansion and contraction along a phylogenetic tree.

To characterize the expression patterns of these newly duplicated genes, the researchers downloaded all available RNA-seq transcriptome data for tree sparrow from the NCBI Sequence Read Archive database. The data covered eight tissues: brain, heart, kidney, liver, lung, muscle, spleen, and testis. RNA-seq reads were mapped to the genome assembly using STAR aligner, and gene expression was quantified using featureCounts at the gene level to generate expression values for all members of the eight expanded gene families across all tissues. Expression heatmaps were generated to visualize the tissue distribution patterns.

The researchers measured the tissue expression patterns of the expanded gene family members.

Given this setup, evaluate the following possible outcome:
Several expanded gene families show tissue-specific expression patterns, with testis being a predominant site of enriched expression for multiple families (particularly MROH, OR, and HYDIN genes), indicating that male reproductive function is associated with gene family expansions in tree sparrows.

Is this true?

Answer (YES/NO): YES